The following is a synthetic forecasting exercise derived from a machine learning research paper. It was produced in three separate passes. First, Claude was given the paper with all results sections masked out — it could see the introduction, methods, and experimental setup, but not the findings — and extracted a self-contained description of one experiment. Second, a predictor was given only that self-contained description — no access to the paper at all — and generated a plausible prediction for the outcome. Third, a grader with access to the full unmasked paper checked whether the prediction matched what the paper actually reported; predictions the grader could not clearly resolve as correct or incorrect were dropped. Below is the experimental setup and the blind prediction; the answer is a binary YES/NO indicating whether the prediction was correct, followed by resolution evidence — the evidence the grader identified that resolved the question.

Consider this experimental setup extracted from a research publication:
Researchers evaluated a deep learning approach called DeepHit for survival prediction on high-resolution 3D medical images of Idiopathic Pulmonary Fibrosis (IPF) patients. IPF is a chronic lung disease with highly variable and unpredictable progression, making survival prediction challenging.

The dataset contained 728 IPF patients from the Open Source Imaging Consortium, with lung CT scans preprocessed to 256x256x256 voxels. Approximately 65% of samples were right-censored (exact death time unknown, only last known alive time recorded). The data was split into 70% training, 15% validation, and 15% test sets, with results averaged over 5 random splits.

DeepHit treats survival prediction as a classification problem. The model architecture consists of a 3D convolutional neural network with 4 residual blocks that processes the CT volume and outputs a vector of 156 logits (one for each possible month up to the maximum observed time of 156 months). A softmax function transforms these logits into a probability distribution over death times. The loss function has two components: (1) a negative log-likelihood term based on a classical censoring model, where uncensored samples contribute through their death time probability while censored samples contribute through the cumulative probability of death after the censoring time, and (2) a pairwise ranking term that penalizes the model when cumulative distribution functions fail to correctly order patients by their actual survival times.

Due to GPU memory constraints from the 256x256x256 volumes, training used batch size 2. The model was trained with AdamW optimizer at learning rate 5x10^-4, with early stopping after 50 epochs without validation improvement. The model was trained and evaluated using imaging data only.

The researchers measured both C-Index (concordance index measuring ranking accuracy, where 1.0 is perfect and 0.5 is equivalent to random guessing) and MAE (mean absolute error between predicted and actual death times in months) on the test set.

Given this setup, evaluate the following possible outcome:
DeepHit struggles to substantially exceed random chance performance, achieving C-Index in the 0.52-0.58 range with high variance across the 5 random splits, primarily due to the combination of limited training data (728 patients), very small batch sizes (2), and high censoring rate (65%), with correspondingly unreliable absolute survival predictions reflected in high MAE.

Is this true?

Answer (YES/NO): YES